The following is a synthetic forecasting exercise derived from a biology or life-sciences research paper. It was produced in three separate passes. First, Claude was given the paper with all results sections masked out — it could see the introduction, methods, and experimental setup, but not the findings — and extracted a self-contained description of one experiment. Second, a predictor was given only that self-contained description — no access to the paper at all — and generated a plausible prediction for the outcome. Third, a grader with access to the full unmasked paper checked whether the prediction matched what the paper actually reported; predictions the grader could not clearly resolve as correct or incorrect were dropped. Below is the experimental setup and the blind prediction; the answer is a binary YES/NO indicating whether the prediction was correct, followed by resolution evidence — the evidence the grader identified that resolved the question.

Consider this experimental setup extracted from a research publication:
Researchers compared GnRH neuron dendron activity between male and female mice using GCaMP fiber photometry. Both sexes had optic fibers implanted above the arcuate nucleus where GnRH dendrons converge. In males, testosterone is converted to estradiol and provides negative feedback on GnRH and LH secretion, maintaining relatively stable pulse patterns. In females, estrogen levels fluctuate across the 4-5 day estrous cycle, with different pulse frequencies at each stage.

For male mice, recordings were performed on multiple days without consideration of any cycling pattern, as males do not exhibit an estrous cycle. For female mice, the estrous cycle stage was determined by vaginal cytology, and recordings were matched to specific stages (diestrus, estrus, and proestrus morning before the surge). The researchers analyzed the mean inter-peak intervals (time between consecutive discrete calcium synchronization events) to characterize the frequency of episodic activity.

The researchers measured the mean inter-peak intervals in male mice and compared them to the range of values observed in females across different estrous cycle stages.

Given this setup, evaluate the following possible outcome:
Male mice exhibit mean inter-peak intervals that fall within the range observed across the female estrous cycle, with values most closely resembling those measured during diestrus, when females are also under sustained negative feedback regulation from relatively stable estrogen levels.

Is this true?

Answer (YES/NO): NO